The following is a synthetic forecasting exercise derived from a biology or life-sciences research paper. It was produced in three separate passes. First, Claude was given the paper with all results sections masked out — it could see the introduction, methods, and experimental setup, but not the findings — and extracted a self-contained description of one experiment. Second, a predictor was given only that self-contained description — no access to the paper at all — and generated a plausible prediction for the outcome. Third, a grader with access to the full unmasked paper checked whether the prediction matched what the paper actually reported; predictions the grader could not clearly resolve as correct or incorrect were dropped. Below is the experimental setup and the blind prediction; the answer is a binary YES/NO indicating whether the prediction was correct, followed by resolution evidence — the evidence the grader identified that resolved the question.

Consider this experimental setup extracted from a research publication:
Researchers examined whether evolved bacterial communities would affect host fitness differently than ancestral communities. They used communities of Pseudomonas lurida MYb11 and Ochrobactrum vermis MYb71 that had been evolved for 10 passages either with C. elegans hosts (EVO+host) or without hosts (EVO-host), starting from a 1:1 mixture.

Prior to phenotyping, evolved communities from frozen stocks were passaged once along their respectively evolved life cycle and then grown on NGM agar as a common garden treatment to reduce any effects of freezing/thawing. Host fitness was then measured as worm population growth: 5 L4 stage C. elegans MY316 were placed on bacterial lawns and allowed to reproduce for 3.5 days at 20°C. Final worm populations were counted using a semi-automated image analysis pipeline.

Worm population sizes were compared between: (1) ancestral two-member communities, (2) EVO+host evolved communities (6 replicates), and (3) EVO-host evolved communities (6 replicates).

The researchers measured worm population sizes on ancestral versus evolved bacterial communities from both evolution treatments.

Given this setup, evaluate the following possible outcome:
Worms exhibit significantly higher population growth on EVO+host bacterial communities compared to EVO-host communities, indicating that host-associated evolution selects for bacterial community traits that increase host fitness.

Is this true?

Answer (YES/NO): NO